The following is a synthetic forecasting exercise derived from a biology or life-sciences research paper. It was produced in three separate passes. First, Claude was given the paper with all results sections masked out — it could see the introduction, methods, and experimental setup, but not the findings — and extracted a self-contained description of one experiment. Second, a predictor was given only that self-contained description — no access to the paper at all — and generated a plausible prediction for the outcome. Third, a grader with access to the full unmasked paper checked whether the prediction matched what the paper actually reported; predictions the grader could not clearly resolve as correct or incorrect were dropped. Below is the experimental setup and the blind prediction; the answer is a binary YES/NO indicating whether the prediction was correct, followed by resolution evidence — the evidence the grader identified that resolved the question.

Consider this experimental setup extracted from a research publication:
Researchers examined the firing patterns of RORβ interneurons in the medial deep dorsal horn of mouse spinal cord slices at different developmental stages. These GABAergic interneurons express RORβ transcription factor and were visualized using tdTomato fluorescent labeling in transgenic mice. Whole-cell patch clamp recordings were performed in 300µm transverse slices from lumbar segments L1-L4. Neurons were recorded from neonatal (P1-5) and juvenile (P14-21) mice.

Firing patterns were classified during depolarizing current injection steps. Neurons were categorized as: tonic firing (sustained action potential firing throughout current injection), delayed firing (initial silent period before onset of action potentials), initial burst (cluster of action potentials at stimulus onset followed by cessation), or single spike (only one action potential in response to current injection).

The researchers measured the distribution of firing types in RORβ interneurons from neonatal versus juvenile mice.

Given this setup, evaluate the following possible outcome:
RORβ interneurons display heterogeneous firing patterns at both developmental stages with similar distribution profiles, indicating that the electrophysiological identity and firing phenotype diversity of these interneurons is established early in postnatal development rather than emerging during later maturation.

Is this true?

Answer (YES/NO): NO